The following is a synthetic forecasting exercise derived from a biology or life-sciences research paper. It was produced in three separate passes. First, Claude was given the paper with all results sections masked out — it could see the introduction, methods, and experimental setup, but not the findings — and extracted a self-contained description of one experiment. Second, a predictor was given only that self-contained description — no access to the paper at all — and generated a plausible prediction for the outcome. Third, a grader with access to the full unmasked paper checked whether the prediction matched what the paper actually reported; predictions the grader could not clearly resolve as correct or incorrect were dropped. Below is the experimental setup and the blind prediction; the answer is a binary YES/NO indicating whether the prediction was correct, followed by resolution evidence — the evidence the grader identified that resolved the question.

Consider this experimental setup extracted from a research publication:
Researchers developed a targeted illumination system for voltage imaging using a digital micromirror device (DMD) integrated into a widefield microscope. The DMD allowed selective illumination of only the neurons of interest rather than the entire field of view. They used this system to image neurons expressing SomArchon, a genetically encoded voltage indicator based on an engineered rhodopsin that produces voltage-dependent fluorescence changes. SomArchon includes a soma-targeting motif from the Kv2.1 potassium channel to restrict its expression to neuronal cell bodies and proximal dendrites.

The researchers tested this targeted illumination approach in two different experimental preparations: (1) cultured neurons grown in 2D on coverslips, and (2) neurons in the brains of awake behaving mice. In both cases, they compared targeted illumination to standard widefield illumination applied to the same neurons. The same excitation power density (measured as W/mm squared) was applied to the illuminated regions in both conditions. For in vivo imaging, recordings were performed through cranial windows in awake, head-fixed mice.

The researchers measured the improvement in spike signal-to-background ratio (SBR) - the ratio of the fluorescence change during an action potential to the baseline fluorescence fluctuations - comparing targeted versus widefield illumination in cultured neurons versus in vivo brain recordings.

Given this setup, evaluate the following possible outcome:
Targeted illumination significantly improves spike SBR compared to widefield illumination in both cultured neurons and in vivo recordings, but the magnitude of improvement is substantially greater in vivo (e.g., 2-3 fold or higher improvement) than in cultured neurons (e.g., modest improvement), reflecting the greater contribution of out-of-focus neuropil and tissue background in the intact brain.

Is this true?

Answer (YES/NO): NO